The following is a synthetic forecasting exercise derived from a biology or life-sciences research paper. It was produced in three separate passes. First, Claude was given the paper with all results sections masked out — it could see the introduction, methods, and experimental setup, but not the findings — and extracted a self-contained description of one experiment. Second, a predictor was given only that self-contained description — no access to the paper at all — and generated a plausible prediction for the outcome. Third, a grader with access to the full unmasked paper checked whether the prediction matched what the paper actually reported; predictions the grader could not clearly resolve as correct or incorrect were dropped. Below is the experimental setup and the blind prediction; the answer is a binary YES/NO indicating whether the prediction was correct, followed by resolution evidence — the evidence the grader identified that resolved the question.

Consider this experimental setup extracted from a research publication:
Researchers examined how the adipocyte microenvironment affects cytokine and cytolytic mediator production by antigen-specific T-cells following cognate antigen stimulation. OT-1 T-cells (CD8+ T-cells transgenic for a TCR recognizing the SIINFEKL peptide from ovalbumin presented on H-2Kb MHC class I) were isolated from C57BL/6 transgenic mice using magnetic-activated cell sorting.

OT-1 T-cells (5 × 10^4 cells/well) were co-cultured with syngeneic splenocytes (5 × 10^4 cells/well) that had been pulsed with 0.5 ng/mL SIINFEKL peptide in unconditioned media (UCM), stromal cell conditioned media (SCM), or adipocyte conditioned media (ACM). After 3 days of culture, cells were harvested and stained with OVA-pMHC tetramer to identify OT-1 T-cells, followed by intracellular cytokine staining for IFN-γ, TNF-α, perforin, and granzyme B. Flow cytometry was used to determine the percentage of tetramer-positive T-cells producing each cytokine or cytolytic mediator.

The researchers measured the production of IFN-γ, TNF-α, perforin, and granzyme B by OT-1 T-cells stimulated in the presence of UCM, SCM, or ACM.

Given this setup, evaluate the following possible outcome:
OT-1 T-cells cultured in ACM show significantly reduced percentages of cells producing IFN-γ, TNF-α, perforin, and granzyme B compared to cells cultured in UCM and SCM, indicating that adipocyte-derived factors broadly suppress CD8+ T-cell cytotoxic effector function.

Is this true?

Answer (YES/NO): YES